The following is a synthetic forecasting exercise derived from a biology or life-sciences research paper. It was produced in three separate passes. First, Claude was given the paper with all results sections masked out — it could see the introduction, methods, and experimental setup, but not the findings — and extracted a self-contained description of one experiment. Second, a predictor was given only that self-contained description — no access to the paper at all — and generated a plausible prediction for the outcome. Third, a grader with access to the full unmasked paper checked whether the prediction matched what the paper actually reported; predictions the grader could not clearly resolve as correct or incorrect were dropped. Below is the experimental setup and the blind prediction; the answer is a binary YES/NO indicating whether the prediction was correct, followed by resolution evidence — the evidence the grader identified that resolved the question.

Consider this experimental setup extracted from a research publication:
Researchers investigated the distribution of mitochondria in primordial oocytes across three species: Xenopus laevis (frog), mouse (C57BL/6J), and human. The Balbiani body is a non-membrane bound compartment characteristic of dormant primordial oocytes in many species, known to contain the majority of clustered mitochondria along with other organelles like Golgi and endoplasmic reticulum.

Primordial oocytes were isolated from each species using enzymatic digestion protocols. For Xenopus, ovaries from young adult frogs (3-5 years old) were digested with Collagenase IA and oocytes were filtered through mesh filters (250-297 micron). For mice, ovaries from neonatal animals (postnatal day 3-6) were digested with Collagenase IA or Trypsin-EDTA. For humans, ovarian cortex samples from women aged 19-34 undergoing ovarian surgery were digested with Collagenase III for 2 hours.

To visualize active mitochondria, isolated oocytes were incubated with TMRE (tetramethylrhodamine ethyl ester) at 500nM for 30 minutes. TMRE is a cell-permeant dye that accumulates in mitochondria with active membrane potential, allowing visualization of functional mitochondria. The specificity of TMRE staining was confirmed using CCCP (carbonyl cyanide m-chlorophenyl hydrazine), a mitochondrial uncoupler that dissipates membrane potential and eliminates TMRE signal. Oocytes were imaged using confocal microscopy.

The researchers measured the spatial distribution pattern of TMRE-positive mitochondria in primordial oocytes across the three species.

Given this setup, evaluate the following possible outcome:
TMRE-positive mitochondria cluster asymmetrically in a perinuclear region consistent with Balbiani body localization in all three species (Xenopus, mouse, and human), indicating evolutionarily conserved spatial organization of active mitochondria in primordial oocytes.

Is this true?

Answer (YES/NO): NO